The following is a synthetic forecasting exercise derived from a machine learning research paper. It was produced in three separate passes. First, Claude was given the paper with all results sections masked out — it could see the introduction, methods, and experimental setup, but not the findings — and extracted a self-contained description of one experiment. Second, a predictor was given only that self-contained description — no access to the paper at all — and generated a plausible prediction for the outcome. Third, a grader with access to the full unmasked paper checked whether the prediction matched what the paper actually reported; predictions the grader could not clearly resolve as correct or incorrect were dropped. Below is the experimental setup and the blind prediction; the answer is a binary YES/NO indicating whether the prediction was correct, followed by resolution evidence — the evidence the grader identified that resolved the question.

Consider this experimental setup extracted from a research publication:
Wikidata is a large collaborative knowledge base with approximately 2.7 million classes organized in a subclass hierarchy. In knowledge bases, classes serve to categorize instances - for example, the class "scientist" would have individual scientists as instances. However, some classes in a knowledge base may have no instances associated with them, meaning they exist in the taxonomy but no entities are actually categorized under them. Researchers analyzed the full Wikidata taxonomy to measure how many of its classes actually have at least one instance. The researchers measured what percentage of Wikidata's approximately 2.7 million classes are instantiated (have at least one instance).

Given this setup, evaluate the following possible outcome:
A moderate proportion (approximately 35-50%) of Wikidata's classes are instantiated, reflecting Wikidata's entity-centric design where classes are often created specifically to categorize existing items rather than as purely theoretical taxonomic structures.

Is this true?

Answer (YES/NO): NO